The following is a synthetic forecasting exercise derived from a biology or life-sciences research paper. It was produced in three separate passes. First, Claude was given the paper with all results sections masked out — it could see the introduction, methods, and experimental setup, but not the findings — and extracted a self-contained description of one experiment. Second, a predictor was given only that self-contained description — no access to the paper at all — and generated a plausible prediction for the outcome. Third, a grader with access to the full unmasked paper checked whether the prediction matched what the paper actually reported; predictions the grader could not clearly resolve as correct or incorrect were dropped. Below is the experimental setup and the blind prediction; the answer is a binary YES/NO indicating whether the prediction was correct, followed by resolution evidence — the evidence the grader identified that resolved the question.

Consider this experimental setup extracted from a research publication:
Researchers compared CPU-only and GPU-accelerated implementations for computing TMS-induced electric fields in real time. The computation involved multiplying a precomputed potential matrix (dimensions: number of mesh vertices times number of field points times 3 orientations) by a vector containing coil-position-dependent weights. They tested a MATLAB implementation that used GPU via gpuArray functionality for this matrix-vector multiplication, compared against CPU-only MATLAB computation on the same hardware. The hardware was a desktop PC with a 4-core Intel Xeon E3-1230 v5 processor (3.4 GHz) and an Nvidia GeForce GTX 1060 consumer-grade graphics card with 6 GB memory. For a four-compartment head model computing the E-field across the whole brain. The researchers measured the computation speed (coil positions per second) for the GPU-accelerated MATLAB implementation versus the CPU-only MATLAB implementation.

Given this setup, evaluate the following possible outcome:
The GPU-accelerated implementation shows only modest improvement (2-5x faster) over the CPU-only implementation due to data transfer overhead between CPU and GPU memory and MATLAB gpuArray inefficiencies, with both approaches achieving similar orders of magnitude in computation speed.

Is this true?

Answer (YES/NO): NO